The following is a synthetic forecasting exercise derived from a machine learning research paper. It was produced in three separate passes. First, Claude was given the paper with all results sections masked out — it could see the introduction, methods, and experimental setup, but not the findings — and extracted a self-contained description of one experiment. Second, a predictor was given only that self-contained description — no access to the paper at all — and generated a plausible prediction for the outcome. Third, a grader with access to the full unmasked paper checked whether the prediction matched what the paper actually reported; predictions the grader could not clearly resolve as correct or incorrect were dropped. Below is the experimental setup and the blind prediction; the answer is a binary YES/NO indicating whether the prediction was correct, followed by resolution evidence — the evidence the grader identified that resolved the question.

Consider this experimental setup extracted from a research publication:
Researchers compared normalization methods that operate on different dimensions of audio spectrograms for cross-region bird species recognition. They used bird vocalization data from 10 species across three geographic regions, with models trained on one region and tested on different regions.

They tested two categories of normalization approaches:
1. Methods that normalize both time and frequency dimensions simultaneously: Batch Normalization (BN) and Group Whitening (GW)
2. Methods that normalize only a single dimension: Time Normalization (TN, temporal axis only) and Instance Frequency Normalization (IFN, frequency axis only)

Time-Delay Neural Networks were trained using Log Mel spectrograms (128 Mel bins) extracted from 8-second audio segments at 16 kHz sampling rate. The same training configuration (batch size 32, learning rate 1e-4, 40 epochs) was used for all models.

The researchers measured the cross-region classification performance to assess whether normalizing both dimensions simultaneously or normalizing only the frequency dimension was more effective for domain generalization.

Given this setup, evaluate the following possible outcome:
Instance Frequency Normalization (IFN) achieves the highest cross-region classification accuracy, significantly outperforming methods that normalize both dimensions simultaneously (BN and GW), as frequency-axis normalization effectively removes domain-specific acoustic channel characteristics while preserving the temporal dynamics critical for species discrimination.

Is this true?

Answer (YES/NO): YES